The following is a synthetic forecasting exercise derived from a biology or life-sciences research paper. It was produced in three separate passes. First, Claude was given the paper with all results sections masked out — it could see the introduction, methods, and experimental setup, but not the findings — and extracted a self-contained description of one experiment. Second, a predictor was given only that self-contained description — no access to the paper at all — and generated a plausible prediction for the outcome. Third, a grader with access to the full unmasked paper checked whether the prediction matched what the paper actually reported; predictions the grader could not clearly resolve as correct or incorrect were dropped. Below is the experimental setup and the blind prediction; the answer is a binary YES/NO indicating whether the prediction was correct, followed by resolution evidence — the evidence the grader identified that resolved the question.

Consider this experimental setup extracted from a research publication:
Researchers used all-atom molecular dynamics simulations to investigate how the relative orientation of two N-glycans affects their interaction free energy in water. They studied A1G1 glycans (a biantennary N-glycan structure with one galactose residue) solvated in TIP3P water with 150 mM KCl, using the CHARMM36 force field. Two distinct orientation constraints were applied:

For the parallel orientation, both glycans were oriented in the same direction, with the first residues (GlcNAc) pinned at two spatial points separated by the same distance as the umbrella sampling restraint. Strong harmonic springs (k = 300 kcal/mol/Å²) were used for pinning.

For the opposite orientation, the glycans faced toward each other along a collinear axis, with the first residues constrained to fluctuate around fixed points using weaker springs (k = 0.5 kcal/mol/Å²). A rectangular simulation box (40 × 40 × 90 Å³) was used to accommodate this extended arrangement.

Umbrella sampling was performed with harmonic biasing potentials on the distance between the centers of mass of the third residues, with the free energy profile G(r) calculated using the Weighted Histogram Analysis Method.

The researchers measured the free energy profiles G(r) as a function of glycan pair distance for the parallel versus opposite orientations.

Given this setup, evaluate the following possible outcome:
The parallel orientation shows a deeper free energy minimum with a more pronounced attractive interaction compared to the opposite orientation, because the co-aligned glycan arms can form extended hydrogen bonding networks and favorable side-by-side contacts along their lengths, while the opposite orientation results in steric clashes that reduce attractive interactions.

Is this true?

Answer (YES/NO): NO